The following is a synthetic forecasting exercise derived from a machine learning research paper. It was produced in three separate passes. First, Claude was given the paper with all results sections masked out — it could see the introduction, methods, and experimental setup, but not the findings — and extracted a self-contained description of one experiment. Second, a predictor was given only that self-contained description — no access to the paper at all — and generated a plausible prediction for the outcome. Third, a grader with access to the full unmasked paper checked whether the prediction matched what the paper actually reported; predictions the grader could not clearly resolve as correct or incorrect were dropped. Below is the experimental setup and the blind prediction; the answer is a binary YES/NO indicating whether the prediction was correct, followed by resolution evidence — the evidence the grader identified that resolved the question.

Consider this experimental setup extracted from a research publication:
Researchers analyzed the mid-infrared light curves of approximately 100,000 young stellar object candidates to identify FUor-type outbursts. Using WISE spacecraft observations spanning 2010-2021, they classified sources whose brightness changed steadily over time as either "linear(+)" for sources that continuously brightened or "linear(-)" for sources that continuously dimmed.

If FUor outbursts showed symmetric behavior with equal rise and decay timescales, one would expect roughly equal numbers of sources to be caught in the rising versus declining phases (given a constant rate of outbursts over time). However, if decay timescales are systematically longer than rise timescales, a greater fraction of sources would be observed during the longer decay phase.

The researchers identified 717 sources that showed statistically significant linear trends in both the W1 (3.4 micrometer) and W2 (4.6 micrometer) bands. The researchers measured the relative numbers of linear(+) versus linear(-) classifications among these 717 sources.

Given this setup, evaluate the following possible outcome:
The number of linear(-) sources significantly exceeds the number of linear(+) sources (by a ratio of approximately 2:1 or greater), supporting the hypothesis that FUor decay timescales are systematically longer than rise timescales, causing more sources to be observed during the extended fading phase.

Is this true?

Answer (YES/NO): YES